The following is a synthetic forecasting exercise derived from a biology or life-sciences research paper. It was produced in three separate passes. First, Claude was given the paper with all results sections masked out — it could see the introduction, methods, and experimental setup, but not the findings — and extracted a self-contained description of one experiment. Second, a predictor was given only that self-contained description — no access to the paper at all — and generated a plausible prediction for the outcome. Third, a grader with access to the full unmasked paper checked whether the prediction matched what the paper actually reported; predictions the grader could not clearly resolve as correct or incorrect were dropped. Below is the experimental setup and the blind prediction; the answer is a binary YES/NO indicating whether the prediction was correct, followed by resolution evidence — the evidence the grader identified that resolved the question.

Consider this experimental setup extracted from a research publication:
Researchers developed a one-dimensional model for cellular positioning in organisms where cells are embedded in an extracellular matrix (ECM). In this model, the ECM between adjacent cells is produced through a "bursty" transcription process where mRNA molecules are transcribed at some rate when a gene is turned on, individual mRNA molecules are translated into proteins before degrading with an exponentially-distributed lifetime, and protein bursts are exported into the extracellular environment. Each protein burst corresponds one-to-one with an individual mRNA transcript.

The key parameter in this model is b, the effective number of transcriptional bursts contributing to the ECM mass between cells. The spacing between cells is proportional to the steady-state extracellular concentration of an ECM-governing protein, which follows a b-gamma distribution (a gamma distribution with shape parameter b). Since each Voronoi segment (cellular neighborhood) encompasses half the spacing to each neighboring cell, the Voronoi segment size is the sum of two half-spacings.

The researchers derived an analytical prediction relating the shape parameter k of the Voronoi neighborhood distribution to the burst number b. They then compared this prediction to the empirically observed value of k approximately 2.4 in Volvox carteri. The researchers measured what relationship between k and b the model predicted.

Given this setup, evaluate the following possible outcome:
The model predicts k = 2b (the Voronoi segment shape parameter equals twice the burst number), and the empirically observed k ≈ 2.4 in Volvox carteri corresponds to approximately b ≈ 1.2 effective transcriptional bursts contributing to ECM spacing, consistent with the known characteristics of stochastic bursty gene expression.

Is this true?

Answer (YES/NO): YES